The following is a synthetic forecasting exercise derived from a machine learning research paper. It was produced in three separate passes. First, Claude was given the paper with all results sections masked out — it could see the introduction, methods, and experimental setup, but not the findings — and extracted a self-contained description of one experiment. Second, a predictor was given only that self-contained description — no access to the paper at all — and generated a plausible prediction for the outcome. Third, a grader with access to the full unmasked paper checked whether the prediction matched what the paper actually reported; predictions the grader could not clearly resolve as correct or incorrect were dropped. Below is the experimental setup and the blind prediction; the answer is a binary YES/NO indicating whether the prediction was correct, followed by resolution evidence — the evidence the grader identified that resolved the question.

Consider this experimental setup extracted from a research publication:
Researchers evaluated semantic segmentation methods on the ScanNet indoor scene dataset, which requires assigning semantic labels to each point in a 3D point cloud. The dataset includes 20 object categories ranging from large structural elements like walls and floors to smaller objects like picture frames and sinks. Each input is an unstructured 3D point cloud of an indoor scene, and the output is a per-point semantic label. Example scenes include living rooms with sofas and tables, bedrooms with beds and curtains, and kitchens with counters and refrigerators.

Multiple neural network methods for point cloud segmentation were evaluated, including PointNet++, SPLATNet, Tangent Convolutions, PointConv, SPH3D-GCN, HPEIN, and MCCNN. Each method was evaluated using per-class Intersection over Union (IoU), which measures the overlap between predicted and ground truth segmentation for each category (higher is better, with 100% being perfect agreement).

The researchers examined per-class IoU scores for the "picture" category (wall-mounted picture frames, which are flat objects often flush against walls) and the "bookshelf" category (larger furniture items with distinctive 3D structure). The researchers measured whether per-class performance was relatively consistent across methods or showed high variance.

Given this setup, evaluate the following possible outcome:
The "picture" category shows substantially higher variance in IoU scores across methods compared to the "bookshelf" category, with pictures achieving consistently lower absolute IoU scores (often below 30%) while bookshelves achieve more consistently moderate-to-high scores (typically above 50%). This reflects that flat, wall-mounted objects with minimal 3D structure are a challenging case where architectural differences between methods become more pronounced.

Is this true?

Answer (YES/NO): NO